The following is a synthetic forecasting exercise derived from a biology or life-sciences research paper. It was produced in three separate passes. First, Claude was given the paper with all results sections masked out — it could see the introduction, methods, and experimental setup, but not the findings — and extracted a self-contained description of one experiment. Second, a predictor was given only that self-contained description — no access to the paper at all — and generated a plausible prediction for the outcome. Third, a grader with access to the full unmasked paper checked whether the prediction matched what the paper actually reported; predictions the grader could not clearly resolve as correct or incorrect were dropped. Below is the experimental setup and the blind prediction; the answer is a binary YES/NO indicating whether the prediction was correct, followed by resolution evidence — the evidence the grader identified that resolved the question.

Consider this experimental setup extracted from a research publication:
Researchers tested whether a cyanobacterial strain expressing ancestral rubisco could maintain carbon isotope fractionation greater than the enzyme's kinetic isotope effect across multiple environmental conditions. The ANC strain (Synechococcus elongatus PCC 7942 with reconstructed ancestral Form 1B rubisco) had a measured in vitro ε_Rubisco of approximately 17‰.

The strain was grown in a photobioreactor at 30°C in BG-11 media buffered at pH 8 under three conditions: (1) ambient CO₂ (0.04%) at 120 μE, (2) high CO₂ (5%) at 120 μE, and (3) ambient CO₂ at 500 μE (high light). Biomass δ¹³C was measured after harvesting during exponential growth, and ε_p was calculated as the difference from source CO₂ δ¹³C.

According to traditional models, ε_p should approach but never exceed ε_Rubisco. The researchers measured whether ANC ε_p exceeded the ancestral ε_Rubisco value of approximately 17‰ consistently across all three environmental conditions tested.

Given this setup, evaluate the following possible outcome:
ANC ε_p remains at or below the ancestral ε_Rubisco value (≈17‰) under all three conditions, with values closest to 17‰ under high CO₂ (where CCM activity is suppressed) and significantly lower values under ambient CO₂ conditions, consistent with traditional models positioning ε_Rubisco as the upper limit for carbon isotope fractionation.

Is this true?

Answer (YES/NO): NO